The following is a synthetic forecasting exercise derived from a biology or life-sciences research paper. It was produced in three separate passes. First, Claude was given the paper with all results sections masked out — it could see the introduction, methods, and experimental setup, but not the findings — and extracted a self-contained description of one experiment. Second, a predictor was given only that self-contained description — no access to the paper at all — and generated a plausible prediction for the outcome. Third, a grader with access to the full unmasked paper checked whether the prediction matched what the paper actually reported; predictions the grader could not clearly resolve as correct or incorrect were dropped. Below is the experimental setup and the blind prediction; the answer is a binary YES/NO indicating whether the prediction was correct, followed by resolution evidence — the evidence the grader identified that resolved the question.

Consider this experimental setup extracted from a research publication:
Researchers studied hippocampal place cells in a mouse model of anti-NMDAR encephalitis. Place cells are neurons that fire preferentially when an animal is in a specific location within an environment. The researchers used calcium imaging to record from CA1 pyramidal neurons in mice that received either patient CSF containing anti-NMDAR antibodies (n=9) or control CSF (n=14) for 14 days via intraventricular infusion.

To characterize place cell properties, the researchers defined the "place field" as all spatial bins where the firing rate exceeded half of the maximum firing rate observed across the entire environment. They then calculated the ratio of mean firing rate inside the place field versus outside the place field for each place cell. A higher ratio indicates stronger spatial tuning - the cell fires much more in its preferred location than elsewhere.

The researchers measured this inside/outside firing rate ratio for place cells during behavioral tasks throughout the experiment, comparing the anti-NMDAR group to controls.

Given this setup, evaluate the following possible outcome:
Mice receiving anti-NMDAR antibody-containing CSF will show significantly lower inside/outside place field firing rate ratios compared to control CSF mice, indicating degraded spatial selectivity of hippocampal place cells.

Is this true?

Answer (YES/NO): YES